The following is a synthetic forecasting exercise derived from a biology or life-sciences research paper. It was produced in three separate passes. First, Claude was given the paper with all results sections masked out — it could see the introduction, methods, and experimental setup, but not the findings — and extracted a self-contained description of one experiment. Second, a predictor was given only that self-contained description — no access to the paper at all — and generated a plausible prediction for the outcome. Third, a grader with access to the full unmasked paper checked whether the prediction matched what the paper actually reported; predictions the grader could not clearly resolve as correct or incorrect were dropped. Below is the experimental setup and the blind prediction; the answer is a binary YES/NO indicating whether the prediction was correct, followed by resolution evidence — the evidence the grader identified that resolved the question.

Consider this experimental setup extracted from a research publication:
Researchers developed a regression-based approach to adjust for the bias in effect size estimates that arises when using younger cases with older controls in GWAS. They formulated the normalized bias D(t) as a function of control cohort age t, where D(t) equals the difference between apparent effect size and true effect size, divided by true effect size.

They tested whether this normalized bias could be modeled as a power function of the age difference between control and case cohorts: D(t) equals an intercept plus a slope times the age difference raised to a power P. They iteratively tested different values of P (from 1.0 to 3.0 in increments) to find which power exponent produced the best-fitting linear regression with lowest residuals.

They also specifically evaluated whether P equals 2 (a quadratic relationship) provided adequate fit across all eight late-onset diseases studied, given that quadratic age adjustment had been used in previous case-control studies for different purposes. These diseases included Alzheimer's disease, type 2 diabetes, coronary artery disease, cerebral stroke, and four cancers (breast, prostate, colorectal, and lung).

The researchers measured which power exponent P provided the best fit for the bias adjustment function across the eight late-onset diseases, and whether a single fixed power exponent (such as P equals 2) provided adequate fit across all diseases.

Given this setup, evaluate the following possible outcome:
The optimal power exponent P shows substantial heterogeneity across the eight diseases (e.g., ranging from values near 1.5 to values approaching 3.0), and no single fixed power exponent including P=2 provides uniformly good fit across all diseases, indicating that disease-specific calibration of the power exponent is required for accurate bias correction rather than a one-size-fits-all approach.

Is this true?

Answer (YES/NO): NO